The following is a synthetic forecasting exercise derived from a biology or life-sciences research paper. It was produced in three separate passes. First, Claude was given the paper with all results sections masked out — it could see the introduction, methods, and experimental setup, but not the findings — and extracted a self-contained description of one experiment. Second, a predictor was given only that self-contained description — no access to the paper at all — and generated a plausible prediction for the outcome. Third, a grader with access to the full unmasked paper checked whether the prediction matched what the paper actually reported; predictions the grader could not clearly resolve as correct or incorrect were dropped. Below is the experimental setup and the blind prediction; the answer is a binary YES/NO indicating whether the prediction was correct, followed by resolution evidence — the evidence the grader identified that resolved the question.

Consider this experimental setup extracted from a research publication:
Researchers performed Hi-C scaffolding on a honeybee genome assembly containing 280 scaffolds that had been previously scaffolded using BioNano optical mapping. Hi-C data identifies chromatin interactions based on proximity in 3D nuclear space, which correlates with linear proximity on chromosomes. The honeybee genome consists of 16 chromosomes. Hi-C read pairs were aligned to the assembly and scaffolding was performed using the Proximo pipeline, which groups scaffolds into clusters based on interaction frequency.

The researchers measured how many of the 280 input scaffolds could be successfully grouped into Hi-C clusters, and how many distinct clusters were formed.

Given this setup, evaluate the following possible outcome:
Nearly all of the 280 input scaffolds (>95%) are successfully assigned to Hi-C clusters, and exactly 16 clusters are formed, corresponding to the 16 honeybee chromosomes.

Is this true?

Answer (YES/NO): NO